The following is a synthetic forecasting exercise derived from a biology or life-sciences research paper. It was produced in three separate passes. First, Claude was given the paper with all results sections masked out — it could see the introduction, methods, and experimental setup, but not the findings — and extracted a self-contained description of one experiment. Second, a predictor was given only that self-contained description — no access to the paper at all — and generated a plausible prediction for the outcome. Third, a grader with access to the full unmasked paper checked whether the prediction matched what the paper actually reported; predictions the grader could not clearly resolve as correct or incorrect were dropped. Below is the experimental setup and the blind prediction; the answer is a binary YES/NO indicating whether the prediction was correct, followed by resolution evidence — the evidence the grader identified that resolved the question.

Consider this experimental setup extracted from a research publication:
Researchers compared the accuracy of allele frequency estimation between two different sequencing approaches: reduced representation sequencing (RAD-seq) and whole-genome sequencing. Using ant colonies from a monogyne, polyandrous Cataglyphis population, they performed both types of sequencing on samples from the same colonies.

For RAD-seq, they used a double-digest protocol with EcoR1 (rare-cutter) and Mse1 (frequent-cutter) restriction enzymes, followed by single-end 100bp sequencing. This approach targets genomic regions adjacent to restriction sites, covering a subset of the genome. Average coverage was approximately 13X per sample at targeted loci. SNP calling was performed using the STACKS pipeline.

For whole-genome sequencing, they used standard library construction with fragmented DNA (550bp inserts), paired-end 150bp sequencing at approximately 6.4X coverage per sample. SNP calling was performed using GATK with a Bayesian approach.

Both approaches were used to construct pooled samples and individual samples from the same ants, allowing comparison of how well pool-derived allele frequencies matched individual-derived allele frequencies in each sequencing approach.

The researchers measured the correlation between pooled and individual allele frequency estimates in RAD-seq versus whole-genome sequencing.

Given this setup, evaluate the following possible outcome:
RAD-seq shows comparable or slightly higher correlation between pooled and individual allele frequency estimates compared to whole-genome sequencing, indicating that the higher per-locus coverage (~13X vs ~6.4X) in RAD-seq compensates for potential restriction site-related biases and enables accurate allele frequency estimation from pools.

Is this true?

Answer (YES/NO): NO